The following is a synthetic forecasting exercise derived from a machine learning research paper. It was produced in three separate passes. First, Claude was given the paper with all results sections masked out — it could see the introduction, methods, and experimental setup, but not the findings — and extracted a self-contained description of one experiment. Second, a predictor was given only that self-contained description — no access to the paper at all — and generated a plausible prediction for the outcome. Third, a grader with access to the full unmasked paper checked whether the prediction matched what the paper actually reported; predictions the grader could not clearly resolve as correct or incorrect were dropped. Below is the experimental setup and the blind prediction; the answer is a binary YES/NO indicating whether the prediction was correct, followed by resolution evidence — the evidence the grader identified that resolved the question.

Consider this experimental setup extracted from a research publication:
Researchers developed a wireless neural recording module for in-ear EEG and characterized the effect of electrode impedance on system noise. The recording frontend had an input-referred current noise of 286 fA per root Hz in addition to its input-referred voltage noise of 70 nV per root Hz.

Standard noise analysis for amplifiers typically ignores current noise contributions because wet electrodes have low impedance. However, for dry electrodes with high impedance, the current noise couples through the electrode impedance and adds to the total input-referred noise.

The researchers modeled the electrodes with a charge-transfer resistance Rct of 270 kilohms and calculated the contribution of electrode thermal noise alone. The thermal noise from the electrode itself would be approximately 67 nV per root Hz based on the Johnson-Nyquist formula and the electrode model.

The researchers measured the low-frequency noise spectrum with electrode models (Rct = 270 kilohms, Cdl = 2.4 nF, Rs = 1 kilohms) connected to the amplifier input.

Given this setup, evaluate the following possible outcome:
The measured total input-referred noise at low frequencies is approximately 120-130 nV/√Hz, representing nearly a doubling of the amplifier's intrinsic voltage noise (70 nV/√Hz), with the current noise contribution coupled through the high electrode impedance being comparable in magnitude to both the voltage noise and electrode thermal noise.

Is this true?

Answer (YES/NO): NO